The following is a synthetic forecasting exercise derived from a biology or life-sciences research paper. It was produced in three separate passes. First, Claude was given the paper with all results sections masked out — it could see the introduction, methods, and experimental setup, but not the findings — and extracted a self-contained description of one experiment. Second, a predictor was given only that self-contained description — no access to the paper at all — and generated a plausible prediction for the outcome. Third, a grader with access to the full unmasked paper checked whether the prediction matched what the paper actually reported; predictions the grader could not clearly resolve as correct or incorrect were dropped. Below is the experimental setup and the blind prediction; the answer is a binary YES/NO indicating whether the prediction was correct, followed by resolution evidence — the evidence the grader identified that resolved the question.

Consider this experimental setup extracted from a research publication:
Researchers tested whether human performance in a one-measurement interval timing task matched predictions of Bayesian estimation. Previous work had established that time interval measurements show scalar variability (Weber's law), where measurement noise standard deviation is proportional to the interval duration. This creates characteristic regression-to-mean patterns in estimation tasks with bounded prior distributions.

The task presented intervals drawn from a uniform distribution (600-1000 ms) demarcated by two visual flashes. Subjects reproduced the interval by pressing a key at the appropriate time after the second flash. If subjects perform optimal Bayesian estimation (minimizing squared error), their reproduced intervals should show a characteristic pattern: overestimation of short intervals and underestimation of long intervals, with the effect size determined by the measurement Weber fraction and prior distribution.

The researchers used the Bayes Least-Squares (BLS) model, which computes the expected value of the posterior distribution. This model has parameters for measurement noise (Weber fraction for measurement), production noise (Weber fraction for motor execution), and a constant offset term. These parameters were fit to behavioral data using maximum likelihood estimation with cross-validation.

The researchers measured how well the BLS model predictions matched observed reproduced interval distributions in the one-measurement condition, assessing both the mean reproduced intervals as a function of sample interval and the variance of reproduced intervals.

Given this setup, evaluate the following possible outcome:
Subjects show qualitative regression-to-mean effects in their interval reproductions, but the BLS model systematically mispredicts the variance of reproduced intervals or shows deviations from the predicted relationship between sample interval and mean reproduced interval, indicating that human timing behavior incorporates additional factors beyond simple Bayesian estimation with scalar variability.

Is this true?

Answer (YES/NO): NO